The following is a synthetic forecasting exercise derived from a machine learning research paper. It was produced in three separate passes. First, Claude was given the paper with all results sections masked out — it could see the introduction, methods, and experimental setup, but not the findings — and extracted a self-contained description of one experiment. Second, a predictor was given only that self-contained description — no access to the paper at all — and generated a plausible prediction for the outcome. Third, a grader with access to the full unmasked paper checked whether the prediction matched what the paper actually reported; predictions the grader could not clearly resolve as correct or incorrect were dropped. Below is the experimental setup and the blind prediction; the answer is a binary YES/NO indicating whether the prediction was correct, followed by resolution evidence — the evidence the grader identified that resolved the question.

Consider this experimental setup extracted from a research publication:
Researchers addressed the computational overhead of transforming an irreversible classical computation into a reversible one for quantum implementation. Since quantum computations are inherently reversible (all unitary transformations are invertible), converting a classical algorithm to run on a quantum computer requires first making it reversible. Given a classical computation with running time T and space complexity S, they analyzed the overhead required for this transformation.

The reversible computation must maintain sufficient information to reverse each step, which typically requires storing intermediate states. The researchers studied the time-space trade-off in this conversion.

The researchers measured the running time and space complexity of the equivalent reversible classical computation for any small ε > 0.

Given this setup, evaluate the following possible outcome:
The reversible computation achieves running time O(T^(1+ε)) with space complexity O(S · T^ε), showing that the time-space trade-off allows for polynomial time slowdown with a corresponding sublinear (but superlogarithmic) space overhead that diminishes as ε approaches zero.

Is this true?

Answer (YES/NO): NO